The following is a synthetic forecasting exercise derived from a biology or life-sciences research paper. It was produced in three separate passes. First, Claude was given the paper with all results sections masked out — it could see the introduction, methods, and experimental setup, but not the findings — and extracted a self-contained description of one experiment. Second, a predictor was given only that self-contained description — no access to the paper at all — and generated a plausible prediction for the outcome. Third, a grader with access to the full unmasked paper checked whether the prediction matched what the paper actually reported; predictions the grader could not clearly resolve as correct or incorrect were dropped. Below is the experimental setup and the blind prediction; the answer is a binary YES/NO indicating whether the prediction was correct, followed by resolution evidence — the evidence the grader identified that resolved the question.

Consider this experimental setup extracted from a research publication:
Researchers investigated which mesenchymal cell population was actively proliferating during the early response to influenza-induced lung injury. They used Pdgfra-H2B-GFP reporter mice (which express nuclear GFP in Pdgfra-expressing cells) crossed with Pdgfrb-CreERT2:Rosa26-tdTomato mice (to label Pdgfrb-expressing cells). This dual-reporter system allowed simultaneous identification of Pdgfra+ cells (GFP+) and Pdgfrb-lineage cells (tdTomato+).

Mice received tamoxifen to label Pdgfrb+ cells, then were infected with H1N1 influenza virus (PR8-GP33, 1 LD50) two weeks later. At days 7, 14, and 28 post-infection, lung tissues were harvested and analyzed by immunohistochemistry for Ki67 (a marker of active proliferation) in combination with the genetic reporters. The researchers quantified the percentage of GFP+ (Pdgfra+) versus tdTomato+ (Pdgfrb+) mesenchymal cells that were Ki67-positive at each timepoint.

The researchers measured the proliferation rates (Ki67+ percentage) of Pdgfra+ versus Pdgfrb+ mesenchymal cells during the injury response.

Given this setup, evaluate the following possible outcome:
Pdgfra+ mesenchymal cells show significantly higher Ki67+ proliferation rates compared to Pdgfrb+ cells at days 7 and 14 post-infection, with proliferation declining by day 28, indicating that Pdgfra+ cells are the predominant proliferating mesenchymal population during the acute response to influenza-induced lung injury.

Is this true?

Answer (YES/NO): YES